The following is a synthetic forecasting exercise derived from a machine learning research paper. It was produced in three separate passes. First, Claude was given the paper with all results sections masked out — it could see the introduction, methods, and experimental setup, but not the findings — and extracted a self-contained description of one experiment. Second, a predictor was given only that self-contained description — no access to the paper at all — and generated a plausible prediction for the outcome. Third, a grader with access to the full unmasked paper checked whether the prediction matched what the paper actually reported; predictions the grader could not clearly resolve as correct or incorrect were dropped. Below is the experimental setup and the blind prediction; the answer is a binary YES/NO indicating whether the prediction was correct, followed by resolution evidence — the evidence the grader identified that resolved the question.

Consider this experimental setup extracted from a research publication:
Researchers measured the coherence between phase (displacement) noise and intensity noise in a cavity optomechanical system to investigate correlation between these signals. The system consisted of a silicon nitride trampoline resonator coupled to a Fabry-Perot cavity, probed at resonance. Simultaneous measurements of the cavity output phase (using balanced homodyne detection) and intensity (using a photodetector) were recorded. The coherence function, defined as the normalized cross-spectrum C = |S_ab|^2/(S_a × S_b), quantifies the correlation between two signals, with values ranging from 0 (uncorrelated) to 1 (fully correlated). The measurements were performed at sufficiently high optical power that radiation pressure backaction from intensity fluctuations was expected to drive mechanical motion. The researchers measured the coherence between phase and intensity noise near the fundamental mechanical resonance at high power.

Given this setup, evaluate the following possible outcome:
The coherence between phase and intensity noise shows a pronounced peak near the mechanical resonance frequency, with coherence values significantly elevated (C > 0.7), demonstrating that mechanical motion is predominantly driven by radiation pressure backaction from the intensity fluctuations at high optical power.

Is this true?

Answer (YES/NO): YES